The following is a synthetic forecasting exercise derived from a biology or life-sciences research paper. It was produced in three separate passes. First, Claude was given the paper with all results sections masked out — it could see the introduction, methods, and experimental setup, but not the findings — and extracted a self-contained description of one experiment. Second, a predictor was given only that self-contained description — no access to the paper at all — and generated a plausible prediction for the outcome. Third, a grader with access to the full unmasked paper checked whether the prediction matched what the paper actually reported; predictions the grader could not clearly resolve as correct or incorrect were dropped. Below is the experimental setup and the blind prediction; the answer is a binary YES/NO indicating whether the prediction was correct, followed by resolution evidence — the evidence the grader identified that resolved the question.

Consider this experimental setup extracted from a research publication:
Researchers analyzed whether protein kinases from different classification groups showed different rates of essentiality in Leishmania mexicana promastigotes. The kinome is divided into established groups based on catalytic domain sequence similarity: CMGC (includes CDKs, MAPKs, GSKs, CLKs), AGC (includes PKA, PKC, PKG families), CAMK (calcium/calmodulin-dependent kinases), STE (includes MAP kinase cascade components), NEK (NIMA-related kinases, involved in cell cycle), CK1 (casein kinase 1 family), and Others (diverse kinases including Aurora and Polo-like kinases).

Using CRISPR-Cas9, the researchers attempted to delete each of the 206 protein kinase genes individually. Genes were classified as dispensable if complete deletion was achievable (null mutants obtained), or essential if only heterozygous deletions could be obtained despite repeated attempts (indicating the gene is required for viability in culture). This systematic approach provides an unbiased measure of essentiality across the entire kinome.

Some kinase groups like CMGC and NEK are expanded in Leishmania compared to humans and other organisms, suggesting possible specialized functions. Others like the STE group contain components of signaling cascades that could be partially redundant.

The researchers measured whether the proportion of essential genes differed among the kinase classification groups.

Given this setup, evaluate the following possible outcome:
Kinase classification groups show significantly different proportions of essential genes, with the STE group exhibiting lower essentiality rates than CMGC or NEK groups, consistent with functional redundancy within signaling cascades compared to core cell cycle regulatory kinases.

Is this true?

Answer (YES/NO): NO